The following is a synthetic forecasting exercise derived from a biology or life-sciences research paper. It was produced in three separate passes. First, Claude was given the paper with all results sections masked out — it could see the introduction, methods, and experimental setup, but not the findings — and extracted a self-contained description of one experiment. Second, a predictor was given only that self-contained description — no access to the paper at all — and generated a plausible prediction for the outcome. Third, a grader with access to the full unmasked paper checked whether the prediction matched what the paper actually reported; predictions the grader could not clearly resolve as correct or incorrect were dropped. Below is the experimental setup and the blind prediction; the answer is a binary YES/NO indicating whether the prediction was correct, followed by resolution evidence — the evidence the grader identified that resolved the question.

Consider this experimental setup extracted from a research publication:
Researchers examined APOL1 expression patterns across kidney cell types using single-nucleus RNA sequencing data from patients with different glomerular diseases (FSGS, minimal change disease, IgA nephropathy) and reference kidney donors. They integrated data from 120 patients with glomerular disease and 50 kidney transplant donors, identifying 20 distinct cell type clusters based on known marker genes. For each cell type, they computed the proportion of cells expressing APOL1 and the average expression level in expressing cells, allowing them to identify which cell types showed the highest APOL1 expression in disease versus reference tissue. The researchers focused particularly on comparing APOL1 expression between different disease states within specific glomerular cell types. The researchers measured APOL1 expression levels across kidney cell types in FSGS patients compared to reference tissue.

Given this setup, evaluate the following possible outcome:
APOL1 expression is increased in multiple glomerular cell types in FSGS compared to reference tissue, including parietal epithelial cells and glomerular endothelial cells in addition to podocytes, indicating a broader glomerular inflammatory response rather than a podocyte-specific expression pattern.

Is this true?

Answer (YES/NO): NO